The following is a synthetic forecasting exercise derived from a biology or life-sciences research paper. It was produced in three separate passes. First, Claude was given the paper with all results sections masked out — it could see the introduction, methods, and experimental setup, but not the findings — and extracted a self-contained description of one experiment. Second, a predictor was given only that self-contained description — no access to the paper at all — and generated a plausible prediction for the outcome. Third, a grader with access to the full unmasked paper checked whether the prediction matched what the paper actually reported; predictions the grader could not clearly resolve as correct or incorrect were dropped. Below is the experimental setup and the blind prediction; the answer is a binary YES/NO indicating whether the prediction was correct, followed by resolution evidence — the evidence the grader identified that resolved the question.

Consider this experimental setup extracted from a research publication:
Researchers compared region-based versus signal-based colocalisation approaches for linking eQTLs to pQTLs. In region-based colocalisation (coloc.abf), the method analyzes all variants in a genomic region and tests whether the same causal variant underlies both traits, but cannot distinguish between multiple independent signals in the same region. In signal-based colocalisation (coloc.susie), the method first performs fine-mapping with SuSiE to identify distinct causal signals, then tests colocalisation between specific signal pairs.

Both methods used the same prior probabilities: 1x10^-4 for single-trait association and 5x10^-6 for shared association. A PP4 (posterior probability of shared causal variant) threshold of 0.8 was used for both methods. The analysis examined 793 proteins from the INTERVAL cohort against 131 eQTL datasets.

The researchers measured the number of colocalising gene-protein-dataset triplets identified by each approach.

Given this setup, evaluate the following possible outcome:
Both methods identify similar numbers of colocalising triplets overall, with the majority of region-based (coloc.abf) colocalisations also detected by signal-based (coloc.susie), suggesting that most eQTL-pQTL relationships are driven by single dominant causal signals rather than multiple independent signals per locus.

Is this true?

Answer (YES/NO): NO